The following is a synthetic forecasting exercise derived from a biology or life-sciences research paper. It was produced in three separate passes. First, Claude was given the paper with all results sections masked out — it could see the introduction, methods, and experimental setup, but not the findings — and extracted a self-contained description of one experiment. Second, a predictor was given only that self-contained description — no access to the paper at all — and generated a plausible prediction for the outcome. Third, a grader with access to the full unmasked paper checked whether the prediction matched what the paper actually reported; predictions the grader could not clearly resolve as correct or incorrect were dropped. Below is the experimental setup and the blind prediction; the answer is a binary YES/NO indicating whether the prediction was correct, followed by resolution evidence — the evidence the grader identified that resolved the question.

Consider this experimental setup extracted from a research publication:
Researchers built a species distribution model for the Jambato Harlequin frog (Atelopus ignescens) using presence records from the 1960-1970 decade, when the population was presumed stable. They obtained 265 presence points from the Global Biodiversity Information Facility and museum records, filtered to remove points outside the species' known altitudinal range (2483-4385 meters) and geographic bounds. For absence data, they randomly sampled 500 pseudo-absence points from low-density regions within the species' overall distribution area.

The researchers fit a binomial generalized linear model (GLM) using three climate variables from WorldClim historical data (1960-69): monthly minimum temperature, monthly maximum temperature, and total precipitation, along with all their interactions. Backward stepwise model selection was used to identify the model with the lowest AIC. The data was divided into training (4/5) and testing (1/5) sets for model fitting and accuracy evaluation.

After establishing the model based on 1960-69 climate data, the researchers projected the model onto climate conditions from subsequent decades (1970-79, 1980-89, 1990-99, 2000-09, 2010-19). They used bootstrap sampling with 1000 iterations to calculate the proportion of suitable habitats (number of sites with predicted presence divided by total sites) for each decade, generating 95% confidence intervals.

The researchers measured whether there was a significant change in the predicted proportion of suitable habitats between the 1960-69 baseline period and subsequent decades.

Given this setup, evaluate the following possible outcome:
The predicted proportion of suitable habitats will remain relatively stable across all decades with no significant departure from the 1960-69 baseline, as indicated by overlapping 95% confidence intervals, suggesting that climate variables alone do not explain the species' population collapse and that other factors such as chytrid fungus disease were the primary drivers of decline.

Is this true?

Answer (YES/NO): NO